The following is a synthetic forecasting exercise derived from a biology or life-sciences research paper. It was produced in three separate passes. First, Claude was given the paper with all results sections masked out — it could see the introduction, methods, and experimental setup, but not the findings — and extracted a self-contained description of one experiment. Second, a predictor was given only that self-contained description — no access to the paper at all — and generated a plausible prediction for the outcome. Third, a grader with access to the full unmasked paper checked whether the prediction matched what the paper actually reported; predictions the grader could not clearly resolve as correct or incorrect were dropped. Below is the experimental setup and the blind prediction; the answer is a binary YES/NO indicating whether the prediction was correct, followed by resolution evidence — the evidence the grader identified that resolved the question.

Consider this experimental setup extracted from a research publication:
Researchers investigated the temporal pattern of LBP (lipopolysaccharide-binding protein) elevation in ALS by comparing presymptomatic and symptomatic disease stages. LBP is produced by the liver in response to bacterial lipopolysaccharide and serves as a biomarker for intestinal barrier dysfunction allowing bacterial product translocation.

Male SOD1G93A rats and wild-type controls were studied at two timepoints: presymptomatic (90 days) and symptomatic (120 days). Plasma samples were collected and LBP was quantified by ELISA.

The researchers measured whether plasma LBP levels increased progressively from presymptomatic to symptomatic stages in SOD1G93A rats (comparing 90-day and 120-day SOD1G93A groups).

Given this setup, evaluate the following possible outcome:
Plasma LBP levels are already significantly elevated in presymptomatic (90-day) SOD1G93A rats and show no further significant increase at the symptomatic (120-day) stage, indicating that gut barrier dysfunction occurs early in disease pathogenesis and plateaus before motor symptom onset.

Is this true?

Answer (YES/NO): NO